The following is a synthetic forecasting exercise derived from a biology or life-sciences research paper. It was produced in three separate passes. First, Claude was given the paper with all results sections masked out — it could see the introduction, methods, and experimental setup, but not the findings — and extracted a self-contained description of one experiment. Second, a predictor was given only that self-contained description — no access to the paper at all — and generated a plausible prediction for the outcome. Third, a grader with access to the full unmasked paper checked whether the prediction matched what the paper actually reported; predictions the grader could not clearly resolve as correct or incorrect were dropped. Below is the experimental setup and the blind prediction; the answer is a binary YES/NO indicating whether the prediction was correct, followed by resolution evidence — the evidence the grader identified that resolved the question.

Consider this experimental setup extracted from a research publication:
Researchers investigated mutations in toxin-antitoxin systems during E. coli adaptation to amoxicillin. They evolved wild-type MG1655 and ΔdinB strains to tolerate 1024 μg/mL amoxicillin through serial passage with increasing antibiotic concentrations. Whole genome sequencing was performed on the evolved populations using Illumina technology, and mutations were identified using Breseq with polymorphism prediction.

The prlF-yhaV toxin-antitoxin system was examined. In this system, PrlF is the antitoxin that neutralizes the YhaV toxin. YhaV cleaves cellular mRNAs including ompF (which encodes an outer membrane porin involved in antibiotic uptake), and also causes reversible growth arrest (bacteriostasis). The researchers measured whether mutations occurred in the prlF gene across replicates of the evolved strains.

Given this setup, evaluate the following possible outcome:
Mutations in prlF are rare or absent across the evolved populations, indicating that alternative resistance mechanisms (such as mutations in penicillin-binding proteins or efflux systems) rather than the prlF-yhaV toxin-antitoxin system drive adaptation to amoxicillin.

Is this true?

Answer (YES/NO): NO